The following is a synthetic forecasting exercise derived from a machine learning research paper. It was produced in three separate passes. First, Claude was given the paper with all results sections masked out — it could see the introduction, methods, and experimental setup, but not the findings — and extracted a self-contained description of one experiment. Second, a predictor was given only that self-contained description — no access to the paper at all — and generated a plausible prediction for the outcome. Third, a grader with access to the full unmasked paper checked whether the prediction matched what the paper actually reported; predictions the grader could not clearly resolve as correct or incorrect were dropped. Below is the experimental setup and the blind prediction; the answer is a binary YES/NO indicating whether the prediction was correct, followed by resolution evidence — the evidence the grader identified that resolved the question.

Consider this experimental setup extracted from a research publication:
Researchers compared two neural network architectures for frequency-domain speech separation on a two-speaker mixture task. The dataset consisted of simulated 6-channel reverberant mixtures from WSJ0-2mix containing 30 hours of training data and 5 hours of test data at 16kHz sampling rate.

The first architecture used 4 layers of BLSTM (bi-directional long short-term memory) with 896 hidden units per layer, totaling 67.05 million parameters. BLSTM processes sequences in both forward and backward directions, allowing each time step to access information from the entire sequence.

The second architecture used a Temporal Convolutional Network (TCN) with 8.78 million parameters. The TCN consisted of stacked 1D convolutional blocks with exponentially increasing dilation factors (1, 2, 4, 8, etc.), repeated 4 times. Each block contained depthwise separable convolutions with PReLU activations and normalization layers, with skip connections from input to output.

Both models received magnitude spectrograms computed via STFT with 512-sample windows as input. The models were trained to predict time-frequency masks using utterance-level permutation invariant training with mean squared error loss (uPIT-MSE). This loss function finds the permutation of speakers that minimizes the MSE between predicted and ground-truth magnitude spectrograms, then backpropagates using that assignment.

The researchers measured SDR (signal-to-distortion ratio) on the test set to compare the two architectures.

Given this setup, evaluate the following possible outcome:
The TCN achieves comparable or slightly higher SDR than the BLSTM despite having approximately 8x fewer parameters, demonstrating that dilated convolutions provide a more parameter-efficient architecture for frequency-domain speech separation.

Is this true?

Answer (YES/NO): NO